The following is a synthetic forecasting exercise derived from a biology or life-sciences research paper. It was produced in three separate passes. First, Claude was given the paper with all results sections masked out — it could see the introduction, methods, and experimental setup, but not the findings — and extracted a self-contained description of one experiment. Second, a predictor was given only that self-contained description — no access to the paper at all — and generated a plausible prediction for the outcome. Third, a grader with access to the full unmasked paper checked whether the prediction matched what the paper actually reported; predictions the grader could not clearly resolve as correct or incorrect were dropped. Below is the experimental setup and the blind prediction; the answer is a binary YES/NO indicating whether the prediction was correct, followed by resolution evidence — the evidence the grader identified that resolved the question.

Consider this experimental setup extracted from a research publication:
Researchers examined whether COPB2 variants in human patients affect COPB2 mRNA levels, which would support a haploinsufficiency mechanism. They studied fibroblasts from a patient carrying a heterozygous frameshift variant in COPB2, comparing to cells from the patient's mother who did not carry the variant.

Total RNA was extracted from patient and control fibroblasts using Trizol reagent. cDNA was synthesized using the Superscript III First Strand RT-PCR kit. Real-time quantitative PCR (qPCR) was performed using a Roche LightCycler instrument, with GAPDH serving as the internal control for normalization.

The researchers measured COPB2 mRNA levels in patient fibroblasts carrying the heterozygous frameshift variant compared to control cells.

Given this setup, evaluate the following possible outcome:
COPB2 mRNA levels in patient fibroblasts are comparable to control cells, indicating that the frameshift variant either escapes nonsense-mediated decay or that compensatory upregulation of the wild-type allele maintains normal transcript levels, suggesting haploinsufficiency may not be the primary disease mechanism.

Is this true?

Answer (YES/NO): NO